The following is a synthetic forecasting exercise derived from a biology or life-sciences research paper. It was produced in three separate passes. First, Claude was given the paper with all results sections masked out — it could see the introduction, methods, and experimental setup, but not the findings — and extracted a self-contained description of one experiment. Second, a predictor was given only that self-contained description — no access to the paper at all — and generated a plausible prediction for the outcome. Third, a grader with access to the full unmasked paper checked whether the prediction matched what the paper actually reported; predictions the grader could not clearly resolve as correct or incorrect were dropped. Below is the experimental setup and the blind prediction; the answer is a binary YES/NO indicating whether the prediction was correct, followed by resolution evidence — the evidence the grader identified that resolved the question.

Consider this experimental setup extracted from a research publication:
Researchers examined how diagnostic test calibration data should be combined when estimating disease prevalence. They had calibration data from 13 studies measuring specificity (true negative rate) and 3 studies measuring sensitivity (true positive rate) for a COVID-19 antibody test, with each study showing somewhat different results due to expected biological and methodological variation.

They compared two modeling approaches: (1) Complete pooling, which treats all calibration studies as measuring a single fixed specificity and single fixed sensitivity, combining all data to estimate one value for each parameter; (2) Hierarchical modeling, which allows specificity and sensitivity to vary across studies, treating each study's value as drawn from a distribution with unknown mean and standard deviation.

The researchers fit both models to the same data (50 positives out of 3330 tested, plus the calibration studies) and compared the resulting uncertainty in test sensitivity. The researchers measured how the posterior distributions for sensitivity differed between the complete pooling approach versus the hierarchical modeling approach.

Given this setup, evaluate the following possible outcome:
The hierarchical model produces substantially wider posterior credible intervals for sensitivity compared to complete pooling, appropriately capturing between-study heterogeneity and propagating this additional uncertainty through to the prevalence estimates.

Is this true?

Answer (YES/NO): YES